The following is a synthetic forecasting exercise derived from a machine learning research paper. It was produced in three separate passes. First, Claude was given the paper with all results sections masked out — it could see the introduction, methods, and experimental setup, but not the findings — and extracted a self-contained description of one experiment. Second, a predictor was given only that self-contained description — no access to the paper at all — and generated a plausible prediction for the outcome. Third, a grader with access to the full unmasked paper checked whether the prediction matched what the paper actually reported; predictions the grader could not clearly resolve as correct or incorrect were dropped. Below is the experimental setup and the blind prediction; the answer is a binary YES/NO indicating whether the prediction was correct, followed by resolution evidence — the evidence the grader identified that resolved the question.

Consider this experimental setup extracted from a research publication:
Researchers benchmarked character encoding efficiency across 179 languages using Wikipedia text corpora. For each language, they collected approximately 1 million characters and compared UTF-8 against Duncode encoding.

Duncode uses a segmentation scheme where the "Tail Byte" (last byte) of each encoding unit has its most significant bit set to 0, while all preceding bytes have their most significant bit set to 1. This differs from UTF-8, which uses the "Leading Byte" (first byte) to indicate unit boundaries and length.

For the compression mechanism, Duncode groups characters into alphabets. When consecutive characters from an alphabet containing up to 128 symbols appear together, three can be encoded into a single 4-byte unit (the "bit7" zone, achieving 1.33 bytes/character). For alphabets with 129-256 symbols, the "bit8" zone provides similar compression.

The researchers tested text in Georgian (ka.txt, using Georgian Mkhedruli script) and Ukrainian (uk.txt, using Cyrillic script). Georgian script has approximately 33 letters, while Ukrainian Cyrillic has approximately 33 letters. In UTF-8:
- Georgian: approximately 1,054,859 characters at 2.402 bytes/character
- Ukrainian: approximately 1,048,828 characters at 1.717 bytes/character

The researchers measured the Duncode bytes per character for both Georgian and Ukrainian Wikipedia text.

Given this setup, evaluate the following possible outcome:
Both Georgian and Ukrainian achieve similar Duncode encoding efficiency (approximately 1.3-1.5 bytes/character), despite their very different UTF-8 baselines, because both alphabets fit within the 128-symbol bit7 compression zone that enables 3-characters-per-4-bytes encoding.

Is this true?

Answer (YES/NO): YES